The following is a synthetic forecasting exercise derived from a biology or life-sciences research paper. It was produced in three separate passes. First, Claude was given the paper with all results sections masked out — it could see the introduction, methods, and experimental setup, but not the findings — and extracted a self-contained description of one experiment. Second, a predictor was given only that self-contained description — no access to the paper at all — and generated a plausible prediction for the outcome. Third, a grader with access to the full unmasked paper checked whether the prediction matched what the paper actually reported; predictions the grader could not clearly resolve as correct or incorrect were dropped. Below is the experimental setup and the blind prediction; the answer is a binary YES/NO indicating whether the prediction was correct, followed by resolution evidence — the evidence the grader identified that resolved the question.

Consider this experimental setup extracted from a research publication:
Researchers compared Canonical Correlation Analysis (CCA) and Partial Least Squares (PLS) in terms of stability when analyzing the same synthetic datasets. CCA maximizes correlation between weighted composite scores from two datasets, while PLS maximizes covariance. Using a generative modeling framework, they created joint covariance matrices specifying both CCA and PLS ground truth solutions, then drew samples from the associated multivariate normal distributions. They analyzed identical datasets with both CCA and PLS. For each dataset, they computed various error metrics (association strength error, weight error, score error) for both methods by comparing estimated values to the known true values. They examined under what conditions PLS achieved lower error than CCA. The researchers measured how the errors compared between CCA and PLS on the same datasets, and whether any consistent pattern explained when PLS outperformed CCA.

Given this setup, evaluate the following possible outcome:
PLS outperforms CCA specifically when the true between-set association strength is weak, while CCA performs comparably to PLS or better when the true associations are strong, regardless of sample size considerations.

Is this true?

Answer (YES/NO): NO